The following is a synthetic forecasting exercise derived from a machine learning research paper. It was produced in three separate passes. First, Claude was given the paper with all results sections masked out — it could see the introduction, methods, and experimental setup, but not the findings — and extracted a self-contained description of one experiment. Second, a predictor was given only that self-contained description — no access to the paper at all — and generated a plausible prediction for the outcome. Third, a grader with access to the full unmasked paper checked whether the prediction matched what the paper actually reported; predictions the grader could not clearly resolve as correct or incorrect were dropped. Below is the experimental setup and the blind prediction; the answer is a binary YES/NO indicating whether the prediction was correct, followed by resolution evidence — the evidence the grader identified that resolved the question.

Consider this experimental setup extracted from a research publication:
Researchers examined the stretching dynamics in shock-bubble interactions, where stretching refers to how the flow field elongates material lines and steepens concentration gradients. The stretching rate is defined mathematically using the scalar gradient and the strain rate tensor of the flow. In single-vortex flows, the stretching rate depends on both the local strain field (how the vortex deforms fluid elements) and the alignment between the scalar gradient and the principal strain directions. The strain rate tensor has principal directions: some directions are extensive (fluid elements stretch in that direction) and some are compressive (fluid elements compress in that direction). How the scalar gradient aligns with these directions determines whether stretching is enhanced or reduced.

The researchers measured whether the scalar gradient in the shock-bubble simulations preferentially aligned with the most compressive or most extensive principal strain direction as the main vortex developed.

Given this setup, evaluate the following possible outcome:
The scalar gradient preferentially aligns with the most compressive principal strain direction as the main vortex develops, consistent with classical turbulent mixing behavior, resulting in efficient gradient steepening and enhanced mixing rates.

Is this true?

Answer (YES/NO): YES